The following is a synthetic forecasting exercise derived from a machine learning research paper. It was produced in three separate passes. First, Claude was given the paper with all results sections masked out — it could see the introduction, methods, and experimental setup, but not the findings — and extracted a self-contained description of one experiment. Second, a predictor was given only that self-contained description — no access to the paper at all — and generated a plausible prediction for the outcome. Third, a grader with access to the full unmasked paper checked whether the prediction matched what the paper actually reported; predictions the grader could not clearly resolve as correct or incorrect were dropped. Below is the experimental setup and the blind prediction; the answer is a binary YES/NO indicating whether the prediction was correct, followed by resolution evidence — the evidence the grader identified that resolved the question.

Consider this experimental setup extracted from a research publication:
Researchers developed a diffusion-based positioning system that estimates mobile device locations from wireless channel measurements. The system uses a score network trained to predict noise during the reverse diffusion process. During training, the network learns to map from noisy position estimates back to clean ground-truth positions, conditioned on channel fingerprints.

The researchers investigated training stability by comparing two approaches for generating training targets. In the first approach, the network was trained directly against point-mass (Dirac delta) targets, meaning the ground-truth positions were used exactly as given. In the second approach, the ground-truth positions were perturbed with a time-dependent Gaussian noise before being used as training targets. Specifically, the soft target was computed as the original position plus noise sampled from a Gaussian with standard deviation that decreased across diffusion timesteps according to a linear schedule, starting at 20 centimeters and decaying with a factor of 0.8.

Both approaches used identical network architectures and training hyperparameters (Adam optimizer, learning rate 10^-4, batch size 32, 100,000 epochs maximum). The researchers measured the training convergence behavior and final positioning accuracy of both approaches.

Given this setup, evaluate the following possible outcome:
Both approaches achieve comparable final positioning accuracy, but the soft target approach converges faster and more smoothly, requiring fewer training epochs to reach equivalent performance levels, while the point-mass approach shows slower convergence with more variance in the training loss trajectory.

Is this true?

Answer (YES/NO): NO